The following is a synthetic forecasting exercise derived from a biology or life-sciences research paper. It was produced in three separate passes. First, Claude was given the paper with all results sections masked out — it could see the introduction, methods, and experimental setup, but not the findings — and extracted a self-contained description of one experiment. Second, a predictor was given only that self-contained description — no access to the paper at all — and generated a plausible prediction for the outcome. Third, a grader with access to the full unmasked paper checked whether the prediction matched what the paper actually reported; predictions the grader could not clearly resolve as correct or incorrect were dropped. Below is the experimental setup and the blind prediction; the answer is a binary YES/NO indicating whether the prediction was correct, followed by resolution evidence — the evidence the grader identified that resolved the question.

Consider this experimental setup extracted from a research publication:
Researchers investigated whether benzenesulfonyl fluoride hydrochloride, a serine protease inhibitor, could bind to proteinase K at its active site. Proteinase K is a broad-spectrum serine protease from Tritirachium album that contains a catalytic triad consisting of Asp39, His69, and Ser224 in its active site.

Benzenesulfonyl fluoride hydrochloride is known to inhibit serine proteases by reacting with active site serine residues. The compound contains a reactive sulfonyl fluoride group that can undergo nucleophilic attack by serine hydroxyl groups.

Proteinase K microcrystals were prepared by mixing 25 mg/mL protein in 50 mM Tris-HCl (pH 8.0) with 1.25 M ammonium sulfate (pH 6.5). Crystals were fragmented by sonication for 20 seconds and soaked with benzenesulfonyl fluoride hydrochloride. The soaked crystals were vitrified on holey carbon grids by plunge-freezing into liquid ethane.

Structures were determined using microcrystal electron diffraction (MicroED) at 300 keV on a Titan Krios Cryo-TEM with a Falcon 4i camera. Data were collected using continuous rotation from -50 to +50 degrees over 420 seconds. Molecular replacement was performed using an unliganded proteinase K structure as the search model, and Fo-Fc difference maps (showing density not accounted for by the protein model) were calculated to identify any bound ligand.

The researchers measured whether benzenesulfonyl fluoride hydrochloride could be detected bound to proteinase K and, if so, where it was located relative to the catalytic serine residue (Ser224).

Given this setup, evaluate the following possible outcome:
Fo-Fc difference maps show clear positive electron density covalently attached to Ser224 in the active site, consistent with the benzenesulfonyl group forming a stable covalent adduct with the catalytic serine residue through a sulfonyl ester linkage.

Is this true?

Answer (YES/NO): YES